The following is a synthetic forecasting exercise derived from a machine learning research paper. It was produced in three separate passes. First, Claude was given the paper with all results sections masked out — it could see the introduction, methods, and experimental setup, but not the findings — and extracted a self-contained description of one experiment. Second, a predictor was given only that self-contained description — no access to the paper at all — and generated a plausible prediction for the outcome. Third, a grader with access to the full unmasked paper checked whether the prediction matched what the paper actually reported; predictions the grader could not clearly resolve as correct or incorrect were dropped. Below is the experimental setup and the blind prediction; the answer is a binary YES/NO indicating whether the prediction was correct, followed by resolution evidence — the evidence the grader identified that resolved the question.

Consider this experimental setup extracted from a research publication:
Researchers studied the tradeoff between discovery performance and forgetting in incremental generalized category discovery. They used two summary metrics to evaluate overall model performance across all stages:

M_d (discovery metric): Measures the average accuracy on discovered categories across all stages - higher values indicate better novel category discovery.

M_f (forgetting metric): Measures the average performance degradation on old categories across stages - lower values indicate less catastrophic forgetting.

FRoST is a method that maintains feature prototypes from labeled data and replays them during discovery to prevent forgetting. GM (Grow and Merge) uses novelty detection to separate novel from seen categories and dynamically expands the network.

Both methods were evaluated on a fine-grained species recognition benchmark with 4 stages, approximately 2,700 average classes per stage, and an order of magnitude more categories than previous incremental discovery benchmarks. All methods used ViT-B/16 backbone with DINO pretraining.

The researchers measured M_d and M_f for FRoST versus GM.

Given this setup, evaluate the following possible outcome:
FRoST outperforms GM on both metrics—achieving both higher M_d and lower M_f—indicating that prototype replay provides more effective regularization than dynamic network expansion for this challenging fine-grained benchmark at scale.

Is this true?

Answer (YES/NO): NO